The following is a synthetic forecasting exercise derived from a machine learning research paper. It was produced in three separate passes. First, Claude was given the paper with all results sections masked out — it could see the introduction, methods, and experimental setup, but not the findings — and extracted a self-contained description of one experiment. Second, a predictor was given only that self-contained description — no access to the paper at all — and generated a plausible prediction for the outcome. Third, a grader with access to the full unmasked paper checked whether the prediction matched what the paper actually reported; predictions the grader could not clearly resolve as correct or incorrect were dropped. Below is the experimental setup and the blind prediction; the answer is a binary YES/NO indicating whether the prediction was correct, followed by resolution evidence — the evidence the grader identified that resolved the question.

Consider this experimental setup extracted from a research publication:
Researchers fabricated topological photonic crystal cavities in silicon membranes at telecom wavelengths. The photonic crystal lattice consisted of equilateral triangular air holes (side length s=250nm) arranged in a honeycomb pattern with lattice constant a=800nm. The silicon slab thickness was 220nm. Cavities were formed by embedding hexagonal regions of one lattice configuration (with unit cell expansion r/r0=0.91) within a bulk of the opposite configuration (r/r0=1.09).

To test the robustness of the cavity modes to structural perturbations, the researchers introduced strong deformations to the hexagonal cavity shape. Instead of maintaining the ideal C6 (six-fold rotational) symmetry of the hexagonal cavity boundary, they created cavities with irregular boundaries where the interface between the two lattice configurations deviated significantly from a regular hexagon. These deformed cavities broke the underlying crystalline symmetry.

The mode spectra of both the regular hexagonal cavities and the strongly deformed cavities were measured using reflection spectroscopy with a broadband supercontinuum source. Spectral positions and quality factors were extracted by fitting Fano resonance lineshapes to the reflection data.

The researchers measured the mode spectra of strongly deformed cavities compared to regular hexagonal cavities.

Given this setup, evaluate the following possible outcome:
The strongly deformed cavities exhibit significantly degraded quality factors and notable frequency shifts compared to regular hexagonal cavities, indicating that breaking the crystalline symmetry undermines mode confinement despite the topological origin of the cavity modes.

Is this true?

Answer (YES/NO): NO